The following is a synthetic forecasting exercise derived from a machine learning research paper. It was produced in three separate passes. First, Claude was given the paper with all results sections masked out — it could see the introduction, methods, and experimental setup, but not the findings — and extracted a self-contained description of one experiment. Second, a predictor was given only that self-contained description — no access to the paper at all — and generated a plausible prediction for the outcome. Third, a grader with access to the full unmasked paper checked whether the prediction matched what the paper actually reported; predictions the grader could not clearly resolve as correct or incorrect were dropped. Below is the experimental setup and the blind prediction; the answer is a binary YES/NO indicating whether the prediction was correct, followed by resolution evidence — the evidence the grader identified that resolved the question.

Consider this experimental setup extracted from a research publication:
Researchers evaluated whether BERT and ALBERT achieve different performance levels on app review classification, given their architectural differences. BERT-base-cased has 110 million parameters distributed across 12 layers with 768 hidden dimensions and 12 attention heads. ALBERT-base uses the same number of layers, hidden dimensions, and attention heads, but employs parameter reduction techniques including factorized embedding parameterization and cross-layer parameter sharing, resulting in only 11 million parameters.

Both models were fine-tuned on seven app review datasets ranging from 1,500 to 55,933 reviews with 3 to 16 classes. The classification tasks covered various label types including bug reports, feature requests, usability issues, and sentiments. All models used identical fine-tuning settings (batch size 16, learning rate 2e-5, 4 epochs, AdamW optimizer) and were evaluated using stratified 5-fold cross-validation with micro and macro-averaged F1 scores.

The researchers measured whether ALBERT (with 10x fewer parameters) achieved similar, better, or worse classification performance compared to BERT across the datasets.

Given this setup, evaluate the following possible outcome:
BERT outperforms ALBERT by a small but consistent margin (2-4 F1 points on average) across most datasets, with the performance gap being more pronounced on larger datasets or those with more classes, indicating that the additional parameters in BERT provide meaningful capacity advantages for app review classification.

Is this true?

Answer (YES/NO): NO